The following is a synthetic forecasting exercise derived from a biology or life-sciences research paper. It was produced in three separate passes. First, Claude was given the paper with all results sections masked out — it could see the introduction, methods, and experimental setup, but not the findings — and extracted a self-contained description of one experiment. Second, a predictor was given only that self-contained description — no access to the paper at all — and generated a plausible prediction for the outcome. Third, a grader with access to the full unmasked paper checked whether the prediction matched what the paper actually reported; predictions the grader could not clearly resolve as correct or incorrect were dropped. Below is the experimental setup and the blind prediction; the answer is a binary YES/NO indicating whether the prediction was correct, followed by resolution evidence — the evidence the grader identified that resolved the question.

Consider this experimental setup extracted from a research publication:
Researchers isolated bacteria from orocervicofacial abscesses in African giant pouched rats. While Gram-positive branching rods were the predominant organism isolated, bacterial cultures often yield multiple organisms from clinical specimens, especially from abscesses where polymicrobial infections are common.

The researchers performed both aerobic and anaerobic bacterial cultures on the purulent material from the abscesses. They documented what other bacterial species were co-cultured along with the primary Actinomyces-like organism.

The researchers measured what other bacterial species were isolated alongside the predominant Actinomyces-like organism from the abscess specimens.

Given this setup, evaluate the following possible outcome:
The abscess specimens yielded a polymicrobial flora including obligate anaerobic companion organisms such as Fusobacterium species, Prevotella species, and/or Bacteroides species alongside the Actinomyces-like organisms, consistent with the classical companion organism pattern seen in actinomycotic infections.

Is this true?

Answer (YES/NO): YES